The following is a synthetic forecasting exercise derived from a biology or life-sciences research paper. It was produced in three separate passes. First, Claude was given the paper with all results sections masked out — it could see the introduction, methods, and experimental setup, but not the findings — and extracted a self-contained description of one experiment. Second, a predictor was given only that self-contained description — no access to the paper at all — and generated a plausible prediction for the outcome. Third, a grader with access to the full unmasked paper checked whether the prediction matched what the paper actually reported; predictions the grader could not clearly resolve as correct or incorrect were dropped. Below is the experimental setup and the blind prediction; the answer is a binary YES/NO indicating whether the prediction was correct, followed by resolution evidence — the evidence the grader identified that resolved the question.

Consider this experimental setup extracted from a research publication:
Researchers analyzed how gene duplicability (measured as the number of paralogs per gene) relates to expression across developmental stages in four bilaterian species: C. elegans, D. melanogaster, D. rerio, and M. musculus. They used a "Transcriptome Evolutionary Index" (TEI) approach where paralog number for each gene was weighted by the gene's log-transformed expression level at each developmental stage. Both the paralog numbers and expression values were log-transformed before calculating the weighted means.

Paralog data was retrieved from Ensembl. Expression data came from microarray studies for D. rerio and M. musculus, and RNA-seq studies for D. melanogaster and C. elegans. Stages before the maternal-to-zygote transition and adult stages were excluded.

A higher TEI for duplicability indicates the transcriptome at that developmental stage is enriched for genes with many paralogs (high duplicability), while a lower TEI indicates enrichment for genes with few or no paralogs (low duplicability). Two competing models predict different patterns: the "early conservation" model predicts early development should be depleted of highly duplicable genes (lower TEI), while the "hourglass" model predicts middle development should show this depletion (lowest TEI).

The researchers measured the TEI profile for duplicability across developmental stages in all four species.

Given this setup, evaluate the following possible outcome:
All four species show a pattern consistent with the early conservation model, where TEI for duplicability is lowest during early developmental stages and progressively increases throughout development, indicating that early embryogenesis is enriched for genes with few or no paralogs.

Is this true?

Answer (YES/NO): YES